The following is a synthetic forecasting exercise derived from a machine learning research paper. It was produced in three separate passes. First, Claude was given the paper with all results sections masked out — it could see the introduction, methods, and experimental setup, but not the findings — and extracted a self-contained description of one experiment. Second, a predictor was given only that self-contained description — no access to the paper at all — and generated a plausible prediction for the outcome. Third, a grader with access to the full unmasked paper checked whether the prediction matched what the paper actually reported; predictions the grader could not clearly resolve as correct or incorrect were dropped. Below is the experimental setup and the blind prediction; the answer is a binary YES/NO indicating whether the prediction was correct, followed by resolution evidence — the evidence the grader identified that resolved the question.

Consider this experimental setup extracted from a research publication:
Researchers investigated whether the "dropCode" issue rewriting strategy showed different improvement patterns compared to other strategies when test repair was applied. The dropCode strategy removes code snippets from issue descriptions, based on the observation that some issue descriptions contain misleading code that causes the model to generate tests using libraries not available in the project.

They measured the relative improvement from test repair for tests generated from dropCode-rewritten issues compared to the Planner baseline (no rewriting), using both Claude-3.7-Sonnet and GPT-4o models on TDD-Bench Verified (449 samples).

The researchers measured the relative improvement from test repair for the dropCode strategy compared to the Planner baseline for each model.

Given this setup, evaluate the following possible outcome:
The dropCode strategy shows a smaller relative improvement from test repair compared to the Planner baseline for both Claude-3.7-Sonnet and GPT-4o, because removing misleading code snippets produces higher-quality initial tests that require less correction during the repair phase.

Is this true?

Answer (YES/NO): NO